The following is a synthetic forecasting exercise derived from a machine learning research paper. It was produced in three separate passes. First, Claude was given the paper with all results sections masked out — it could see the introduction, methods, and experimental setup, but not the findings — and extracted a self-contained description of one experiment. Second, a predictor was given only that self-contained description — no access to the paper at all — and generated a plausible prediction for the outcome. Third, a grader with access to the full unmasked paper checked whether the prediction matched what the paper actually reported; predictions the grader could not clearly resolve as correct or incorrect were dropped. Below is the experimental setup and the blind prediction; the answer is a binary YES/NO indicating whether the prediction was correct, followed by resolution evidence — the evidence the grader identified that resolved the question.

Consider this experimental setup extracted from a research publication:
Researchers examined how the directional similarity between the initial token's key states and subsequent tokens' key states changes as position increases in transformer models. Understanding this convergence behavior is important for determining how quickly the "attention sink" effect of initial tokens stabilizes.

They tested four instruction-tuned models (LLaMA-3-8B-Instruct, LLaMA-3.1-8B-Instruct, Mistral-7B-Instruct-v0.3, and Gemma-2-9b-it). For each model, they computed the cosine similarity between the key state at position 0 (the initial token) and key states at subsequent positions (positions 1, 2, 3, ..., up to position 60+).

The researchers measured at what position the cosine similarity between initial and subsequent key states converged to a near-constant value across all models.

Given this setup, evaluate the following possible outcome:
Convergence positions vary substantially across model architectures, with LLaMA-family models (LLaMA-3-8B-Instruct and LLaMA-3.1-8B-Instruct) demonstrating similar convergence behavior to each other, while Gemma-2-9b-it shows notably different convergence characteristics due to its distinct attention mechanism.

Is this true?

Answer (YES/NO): NO